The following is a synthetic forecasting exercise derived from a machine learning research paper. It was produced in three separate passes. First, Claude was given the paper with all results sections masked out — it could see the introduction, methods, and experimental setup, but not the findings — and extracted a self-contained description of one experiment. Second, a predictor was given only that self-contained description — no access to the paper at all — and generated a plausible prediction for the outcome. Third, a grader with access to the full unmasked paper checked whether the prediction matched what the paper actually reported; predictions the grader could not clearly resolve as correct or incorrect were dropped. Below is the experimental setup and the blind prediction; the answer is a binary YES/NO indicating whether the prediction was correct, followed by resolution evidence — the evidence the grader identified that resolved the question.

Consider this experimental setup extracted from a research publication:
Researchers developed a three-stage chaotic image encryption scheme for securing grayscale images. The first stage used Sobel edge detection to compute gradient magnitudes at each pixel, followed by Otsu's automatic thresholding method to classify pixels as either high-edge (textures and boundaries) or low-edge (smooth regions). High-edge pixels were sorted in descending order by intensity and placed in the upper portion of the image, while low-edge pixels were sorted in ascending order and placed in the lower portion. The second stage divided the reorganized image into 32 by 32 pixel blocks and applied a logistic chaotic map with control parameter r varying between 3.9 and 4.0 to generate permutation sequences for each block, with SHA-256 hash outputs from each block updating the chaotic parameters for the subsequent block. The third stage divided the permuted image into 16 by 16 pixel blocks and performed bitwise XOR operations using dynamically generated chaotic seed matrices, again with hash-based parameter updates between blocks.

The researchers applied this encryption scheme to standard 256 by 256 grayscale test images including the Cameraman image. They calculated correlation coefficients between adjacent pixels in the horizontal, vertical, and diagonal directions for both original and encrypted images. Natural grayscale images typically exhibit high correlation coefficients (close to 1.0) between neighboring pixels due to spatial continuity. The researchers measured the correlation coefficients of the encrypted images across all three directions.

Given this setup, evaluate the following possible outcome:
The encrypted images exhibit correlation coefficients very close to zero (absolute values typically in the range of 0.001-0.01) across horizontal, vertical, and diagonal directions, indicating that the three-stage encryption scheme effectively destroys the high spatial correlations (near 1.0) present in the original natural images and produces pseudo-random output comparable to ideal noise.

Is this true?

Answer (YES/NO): YES